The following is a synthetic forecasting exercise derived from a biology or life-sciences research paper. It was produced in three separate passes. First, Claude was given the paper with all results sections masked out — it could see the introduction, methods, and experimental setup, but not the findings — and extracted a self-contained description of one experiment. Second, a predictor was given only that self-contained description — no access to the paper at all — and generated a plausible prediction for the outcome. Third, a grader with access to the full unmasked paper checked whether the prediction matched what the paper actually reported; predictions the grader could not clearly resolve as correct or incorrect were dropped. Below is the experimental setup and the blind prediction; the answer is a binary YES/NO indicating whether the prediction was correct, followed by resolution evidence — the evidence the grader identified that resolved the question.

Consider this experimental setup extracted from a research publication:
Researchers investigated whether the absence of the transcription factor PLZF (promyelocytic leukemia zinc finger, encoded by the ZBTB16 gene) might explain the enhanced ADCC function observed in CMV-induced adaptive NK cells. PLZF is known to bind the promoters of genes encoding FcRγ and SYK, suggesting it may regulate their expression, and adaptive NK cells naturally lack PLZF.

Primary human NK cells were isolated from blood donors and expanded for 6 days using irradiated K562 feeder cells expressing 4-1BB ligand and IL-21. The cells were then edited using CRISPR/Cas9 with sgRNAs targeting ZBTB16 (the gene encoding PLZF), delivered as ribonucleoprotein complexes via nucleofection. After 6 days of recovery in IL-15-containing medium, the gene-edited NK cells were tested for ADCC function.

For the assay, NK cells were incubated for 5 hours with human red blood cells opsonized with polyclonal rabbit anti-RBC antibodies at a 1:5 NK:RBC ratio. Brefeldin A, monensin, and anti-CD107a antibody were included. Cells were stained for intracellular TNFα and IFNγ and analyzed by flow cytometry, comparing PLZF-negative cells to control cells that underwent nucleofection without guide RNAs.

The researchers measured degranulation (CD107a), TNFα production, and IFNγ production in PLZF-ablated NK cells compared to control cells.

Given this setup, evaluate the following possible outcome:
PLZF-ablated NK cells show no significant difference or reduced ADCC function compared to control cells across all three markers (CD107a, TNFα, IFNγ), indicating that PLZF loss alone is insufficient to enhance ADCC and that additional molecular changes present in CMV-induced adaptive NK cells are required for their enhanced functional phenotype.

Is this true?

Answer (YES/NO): YES